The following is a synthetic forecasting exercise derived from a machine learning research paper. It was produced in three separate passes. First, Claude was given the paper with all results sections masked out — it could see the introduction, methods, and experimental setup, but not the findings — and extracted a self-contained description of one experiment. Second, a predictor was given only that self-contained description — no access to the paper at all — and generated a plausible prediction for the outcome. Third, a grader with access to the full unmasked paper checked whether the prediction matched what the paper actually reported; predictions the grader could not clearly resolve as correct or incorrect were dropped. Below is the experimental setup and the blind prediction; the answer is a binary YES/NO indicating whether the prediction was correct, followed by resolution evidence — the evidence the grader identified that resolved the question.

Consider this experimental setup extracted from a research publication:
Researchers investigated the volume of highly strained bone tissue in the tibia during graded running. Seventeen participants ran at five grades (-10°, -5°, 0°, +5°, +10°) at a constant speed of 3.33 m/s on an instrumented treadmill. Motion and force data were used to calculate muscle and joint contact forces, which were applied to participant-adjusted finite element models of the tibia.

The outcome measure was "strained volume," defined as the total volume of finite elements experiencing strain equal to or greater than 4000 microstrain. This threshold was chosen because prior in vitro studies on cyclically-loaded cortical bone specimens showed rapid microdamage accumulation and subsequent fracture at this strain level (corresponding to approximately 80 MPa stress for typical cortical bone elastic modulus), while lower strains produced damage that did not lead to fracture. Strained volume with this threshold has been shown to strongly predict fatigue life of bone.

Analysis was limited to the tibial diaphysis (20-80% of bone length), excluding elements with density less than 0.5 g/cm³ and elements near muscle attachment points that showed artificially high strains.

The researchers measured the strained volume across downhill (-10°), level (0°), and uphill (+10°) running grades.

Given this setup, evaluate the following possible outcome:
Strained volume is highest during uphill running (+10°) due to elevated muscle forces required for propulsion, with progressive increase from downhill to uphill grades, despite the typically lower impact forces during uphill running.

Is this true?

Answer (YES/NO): NO